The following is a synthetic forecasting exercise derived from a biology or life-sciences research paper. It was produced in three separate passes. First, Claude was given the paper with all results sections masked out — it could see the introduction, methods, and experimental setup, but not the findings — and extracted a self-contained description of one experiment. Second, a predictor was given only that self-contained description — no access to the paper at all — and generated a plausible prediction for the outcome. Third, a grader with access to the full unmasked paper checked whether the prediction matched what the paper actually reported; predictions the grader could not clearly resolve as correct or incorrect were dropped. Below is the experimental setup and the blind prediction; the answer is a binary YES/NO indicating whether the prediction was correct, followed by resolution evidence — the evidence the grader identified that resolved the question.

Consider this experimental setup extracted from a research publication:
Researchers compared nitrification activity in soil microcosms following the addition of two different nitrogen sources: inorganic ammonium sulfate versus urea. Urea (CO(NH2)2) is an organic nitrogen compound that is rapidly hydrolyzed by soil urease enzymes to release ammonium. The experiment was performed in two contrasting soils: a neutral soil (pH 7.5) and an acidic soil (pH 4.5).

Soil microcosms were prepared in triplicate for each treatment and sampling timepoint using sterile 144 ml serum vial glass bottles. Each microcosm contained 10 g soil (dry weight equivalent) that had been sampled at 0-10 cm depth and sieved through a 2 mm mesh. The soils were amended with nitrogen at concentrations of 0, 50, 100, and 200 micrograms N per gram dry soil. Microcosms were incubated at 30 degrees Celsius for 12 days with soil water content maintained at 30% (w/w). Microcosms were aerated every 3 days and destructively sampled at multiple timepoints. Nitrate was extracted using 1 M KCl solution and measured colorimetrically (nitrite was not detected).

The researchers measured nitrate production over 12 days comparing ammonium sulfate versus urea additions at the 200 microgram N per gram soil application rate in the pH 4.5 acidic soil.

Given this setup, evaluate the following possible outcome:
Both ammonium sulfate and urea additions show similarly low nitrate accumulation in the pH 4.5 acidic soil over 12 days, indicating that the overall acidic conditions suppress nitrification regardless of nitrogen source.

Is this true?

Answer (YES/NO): NO